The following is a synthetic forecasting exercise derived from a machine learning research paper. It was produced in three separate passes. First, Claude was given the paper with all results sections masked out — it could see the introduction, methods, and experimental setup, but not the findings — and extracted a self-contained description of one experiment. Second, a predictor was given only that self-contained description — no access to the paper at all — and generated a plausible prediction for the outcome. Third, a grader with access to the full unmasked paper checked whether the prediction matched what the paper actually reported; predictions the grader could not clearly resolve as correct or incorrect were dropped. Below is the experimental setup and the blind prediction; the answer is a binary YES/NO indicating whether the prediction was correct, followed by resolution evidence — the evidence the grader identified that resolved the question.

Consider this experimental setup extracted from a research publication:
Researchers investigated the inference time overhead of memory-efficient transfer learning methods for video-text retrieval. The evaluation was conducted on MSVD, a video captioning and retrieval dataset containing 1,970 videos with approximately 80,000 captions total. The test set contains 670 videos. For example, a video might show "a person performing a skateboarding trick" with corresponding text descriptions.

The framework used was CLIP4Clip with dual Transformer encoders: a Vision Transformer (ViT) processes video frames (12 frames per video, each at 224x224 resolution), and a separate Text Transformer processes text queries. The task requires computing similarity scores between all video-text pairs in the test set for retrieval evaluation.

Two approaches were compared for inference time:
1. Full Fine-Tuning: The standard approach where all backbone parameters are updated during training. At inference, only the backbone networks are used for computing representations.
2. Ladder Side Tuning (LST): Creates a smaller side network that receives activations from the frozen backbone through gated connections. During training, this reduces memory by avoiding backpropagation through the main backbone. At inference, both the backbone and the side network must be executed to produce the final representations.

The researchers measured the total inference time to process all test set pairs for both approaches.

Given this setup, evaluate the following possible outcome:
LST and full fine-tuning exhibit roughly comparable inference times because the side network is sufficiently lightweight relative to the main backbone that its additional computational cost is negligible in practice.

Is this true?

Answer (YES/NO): NO